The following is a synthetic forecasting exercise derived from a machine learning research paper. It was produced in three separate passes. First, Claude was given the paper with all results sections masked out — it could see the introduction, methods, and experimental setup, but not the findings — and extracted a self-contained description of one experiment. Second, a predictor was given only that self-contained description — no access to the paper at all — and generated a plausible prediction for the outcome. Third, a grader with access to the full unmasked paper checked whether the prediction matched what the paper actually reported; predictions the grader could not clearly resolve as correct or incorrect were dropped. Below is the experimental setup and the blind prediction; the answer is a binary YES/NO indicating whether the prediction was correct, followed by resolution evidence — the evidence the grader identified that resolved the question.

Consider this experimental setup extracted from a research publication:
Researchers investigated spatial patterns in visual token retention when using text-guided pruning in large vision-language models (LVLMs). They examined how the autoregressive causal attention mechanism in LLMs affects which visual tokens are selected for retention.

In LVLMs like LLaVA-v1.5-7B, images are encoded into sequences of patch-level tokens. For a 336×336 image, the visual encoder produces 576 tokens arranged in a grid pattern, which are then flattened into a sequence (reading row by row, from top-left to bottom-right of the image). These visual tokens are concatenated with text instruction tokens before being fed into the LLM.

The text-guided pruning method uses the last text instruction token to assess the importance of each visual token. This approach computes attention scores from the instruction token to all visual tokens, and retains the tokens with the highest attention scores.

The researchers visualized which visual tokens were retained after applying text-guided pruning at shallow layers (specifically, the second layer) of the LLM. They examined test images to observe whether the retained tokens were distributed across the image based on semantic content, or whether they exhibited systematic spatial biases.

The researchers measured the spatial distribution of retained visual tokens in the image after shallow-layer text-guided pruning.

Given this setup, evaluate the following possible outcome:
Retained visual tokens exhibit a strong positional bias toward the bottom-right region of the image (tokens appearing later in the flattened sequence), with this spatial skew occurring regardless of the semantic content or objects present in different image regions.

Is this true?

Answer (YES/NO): NO